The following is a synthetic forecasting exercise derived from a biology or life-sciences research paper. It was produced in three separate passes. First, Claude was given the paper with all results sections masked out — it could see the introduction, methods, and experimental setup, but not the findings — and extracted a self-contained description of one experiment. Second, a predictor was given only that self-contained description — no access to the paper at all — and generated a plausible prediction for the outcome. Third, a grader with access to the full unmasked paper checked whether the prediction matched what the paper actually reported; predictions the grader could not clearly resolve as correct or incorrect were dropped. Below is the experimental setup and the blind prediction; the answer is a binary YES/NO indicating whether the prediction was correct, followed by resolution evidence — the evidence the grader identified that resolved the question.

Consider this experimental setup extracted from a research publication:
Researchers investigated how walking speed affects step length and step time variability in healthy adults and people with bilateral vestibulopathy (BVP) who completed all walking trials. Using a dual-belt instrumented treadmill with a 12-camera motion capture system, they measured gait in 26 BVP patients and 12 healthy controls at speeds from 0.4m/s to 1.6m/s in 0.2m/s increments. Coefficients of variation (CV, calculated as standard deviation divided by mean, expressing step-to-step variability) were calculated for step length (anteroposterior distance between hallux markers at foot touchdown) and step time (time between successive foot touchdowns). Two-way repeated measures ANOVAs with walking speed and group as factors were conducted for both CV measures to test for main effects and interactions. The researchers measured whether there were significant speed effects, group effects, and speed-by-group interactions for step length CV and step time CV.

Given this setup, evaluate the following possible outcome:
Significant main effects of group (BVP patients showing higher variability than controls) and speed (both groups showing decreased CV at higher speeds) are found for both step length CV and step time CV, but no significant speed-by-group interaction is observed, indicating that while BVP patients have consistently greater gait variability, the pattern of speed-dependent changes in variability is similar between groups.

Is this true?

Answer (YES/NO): YES